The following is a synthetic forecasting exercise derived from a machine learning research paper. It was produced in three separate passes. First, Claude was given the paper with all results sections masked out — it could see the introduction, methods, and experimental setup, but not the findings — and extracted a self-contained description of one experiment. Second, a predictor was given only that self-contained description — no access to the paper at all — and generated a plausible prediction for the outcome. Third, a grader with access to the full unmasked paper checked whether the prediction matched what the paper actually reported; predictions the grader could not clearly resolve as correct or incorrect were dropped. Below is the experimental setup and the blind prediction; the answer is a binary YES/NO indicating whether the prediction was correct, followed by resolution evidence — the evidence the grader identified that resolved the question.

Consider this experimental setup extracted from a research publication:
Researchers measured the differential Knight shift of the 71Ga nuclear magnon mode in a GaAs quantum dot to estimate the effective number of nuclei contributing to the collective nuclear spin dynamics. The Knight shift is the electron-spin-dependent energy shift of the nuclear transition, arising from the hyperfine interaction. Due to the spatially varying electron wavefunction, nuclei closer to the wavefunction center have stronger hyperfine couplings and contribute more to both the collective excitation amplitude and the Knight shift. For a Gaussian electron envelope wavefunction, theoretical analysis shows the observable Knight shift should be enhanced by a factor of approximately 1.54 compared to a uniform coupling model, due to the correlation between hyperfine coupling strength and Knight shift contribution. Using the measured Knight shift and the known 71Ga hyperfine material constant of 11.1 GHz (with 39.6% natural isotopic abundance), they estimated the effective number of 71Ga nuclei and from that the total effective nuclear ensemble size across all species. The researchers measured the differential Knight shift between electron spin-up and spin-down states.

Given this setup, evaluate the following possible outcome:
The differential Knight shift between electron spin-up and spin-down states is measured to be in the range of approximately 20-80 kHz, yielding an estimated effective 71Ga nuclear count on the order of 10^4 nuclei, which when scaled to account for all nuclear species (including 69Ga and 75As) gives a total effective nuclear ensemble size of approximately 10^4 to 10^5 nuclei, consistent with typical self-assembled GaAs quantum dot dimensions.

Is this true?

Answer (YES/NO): NO